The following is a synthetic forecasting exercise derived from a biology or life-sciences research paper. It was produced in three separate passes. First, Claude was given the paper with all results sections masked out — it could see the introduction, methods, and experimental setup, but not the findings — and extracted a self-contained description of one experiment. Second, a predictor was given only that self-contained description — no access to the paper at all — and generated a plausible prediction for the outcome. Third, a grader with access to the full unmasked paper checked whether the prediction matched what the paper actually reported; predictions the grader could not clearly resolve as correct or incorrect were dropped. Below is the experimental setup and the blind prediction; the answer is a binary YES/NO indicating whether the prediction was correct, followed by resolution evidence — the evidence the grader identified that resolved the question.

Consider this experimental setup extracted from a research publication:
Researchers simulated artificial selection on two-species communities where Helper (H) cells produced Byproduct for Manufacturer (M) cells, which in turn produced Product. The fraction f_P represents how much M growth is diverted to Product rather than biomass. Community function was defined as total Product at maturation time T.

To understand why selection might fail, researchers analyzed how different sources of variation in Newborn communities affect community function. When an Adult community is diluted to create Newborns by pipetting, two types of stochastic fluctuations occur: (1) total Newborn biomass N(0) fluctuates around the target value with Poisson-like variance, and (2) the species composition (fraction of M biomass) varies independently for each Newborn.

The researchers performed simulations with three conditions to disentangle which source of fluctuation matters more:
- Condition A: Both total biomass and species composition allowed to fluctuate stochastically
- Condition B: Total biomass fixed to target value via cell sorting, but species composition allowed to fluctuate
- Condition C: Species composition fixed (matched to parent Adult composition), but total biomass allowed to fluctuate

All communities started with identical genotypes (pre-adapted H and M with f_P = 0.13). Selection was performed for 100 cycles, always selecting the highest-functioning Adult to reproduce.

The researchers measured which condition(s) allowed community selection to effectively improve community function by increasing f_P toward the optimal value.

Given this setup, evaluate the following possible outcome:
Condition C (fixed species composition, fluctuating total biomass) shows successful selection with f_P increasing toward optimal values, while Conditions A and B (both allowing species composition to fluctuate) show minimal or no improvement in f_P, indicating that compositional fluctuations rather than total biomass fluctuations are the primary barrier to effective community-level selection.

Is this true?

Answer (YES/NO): NO